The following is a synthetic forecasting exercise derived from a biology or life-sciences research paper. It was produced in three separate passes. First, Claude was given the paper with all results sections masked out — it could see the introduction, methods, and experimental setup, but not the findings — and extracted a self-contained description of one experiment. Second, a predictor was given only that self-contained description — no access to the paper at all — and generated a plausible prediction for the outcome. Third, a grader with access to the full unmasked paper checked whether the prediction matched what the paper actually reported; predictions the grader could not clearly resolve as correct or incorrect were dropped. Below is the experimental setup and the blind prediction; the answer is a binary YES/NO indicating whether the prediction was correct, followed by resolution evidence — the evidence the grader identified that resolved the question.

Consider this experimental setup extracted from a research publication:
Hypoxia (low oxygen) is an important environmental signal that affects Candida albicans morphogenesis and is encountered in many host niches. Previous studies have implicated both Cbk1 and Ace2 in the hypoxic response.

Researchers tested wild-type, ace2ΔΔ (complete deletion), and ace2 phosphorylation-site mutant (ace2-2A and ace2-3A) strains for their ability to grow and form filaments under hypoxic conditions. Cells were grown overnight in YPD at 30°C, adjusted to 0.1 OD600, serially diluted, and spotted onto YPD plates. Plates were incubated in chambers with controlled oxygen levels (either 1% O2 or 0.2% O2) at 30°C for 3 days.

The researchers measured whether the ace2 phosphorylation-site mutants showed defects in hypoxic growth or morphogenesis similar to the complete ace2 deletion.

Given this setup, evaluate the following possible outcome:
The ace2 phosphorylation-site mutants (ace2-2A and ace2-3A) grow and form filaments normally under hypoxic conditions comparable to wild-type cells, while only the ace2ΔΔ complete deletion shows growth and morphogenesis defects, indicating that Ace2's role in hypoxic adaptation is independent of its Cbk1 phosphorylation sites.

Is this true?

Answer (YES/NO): NO